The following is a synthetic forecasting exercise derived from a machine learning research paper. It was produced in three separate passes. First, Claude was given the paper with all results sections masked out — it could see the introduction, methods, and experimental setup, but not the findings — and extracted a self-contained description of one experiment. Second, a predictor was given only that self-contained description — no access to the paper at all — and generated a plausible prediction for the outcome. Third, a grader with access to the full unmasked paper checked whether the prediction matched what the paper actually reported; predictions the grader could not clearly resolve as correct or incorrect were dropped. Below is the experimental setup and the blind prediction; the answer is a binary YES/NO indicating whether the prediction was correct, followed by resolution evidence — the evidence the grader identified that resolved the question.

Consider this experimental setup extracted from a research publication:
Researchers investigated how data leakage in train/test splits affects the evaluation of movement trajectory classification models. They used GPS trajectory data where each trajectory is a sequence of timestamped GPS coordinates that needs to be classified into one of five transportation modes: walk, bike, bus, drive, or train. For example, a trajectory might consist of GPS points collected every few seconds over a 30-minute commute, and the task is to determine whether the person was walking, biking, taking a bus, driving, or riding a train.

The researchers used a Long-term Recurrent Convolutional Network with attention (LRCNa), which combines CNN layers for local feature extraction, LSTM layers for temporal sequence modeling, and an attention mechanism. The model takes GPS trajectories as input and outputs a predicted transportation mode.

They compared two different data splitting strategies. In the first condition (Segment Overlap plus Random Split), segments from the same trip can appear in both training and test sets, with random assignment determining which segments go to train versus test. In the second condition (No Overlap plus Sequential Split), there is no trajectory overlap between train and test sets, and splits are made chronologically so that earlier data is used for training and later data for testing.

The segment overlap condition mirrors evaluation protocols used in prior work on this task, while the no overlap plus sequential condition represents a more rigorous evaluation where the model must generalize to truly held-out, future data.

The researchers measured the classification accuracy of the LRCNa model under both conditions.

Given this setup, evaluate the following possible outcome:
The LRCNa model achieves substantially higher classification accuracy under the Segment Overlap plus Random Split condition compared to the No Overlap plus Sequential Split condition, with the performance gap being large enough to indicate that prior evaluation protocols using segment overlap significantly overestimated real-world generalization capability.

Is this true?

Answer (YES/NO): YES